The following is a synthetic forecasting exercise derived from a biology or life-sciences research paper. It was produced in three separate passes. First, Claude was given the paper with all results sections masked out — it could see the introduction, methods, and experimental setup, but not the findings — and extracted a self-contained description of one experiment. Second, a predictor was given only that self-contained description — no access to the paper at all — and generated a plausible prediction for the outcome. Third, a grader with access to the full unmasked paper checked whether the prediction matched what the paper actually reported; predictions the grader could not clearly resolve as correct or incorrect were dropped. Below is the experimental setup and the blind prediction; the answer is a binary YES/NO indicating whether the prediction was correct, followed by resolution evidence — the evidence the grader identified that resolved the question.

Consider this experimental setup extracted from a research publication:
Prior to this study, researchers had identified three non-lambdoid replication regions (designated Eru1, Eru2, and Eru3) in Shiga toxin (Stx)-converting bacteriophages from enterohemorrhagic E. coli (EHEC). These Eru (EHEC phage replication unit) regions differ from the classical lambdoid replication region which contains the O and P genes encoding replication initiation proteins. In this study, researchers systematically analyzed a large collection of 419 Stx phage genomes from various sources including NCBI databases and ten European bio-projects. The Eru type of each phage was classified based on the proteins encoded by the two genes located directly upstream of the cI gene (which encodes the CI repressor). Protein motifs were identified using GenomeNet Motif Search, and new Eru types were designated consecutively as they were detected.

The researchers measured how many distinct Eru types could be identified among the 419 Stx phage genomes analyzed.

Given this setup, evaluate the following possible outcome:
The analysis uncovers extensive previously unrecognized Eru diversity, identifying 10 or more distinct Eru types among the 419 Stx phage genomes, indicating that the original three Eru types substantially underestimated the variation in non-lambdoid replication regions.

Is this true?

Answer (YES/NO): YES